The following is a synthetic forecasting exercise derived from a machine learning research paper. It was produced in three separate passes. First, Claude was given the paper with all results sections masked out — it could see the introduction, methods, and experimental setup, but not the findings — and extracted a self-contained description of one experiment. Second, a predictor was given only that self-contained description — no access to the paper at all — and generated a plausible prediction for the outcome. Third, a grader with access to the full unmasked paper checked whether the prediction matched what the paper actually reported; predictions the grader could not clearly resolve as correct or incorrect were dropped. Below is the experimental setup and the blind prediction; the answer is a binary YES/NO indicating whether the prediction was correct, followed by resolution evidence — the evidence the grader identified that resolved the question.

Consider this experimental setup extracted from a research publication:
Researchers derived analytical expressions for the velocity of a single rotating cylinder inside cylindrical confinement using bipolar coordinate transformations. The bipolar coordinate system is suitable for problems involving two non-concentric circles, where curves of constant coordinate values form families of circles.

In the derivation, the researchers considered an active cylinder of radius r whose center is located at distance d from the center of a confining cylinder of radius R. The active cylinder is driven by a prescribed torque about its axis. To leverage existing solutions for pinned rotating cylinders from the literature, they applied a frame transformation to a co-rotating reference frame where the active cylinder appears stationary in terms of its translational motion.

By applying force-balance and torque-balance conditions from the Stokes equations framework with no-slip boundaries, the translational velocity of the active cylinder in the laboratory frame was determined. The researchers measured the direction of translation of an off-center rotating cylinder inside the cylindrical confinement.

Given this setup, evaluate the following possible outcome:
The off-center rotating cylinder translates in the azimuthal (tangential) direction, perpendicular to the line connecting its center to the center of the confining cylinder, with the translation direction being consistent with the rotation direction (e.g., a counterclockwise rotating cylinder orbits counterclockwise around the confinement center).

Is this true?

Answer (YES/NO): YES